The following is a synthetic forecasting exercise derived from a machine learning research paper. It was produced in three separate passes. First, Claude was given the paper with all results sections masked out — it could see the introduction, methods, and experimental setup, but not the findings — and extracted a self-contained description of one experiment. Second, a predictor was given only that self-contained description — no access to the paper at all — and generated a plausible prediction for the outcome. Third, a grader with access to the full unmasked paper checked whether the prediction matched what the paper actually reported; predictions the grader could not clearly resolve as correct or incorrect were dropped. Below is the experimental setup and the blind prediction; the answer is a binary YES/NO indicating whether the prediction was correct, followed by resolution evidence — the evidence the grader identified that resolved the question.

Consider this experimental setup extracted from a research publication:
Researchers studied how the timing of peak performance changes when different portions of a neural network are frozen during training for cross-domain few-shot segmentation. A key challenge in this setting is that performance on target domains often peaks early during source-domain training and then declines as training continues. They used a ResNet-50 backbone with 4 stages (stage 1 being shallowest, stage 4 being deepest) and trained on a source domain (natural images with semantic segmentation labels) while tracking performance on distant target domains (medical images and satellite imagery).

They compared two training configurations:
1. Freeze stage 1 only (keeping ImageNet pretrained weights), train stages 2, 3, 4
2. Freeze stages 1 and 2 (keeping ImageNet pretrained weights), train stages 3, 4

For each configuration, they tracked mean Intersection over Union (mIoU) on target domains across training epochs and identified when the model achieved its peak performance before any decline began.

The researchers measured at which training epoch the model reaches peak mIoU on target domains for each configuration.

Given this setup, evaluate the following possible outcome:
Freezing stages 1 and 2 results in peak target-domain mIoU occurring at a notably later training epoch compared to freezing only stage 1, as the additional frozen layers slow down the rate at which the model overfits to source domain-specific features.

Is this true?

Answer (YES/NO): YES